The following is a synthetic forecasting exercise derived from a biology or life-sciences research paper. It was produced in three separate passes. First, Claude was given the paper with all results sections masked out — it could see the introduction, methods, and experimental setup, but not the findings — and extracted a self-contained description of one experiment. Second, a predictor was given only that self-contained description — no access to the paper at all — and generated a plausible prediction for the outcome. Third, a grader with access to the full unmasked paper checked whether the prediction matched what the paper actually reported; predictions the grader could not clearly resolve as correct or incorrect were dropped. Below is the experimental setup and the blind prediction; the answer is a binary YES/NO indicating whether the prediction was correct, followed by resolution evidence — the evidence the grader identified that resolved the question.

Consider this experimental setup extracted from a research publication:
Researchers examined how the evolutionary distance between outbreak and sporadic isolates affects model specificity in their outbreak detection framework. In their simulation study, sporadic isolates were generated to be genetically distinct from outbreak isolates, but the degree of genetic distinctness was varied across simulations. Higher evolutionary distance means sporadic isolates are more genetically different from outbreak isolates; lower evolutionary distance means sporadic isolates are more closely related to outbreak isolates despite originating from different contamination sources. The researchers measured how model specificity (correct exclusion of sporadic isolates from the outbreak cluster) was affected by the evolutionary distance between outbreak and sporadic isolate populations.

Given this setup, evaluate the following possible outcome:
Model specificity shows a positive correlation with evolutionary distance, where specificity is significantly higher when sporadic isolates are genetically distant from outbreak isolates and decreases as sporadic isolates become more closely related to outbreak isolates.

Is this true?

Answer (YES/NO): YES